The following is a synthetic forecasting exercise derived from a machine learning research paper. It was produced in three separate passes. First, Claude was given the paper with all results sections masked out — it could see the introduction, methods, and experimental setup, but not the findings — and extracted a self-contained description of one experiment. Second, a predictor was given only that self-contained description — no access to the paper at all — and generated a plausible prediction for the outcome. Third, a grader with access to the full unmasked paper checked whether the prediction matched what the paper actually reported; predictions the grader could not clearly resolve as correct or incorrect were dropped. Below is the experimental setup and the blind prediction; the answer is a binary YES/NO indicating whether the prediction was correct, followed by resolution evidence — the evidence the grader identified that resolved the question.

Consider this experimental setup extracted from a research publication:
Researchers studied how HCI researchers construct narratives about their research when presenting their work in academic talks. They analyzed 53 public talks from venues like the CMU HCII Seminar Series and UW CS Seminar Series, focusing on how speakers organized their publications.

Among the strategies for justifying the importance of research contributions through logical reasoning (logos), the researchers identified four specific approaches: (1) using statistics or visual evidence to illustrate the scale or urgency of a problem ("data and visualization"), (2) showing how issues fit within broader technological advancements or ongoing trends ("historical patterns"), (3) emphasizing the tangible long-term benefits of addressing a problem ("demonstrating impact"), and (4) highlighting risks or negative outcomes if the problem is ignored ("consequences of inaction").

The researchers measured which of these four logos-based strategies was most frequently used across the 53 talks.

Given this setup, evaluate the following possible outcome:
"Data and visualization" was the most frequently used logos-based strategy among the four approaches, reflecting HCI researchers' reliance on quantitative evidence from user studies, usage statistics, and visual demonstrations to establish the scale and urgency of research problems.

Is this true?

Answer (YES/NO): NO